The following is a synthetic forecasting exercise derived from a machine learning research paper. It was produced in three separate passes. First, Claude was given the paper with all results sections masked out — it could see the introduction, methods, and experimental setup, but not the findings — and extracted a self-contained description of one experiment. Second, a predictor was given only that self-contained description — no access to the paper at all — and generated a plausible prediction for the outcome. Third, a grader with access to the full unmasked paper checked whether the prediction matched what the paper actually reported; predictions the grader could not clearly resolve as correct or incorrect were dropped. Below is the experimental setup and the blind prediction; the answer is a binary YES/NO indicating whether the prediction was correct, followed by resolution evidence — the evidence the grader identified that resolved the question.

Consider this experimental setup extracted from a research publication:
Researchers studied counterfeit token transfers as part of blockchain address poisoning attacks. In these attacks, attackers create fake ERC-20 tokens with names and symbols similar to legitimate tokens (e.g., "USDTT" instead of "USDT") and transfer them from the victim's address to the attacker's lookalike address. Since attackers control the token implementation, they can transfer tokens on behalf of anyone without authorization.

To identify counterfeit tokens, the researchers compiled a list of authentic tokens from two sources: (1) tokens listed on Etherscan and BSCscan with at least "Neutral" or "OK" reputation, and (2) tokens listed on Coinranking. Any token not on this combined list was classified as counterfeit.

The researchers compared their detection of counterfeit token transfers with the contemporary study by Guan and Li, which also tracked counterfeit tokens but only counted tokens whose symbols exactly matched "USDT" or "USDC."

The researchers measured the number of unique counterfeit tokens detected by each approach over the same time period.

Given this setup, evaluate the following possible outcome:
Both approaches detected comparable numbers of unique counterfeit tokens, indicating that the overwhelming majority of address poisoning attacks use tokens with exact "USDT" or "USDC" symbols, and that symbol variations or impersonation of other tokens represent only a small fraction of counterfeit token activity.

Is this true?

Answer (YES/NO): NO